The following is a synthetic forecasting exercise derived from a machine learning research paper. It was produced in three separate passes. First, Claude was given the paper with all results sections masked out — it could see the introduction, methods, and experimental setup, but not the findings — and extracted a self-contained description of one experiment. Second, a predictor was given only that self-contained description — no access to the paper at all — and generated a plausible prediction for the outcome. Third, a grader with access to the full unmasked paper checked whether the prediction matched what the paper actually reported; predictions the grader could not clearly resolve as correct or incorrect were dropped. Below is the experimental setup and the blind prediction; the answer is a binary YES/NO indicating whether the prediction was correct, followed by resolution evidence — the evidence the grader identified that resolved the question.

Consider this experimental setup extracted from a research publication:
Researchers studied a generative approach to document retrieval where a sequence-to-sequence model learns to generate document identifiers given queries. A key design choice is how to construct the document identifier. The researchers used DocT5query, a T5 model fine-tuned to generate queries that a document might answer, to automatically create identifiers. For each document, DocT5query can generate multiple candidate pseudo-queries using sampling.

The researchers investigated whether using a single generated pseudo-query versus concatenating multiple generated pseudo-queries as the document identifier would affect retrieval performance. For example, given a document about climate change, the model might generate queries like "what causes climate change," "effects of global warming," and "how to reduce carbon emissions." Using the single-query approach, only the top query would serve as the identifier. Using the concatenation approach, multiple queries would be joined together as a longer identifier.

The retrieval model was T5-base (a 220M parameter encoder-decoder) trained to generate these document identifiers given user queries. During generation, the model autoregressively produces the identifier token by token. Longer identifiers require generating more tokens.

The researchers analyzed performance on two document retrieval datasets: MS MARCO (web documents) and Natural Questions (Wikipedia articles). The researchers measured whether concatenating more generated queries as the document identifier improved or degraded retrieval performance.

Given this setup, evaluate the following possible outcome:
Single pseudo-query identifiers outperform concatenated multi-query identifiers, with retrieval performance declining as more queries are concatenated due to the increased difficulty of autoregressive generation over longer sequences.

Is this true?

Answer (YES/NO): YES